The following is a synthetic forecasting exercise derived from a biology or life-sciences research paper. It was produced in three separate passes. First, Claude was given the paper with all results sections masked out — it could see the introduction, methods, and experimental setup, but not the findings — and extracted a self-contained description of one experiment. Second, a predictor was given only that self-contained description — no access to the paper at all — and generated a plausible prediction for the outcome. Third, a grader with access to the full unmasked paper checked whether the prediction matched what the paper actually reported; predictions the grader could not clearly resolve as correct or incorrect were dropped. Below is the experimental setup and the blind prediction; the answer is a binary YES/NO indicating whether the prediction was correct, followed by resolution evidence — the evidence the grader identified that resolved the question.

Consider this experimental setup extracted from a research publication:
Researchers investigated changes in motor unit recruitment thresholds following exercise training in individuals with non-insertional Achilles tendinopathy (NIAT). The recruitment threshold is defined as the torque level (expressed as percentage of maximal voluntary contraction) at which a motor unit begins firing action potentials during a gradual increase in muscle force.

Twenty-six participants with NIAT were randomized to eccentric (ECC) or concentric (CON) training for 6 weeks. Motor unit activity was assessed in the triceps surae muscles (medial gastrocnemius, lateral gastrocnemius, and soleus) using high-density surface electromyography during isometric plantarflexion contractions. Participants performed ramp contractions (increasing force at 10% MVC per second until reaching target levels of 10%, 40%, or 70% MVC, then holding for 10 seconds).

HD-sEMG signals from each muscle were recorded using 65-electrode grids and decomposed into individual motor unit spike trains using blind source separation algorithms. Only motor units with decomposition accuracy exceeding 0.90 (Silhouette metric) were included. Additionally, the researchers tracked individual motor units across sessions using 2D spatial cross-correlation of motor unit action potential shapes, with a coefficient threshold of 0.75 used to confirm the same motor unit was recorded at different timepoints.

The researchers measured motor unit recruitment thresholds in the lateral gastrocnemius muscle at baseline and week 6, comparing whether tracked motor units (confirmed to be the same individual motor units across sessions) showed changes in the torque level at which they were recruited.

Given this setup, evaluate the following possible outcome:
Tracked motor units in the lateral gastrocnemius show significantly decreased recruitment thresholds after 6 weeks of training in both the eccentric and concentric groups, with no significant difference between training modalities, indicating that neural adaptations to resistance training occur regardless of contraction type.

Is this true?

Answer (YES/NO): NO